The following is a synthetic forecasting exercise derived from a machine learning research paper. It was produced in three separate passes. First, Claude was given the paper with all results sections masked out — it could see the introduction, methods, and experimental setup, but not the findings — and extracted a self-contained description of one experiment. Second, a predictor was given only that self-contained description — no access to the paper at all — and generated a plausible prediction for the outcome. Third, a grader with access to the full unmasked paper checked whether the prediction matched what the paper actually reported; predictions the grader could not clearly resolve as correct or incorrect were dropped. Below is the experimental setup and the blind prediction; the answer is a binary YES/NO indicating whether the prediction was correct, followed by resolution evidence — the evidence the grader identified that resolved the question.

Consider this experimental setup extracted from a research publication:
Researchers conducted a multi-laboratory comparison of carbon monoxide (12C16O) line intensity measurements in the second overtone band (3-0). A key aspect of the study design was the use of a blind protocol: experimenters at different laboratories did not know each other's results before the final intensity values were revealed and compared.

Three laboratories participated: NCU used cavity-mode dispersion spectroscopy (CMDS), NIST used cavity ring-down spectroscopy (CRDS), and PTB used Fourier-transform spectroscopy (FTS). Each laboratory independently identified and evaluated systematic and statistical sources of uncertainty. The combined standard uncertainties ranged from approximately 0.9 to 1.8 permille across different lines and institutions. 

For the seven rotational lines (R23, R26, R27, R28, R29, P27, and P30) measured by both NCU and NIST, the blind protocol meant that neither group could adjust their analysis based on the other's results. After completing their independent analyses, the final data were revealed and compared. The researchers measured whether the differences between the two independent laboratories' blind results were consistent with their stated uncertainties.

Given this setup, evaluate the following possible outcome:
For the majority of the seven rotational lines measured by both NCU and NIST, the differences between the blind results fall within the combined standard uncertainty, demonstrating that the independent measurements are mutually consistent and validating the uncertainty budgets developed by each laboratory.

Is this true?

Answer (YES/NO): YES